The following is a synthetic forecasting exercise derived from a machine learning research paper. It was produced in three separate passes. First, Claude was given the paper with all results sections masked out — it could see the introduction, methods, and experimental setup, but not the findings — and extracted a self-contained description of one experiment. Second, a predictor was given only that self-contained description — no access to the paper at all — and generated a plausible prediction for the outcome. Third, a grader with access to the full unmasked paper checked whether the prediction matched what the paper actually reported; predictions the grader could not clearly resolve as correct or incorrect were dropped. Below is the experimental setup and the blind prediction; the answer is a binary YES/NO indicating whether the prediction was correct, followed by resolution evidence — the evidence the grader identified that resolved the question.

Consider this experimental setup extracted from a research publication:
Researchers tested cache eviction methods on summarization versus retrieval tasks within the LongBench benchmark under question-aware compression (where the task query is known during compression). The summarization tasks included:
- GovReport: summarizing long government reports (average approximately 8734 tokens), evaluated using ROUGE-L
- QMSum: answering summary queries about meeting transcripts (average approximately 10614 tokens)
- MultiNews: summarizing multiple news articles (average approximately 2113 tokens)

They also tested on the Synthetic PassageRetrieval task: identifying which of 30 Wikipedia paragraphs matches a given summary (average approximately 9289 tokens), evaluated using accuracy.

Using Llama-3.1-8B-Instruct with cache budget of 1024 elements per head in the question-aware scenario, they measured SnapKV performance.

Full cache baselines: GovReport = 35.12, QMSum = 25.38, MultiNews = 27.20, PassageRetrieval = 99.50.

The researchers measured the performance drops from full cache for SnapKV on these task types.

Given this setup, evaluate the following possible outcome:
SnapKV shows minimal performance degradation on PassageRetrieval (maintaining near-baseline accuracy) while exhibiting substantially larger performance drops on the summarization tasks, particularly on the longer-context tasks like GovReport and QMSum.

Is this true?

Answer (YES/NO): NO